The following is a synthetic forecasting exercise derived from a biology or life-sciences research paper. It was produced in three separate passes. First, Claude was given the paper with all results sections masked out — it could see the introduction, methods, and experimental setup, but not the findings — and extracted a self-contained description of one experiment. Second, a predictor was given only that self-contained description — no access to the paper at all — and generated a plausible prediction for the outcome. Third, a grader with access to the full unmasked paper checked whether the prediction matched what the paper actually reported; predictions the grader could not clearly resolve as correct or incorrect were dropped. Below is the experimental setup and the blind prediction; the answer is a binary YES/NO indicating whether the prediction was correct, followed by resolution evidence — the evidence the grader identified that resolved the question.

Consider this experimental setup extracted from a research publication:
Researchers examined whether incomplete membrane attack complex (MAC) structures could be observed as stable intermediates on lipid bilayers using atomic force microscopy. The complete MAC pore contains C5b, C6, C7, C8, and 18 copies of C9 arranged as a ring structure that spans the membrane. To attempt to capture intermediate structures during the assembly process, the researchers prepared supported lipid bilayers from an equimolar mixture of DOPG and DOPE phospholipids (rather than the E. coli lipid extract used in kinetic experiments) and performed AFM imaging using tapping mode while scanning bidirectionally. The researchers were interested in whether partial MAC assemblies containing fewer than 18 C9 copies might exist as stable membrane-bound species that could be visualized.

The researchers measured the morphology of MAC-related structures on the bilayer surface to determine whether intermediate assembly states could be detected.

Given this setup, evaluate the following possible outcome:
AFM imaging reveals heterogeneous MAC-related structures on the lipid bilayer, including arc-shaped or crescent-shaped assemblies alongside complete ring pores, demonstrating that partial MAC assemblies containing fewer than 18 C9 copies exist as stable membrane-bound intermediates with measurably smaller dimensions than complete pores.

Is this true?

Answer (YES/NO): NO